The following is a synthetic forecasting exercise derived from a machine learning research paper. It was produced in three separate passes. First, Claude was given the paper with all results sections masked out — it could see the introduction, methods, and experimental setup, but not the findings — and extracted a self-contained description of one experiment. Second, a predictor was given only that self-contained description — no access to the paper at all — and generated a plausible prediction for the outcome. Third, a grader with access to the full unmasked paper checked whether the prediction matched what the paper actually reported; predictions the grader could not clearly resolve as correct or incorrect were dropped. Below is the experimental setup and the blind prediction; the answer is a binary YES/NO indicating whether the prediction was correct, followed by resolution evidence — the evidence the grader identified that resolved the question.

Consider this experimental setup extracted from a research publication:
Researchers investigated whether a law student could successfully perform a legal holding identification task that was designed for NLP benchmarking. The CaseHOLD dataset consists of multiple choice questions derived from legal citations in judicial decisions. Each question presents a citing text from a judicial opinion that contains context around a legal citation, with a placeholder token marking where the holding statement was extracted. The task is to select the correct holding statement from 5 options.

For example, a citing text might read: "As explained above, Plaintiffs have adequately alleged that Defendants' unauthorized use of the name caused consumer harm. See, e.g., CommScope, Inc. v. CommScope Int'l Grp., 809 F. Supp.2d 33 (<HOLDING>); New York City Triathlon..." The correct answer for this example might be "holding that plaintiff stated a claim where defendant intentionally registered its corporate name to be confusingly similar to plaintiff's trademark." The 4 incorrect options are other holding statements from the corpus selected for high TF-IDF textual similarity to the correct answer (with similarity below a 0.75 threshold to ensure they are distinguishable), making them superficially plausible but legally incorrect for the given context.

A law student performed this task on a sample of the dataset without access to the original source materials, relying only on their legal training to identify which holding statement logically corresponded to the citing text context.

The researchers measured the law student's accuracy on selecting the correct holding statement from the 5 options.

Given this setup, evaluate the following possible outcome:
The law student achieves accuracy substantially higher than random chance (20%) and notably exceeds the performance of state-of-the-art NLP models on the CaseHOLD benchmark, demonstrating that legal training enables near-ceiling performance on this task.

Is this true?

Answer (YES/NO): YES